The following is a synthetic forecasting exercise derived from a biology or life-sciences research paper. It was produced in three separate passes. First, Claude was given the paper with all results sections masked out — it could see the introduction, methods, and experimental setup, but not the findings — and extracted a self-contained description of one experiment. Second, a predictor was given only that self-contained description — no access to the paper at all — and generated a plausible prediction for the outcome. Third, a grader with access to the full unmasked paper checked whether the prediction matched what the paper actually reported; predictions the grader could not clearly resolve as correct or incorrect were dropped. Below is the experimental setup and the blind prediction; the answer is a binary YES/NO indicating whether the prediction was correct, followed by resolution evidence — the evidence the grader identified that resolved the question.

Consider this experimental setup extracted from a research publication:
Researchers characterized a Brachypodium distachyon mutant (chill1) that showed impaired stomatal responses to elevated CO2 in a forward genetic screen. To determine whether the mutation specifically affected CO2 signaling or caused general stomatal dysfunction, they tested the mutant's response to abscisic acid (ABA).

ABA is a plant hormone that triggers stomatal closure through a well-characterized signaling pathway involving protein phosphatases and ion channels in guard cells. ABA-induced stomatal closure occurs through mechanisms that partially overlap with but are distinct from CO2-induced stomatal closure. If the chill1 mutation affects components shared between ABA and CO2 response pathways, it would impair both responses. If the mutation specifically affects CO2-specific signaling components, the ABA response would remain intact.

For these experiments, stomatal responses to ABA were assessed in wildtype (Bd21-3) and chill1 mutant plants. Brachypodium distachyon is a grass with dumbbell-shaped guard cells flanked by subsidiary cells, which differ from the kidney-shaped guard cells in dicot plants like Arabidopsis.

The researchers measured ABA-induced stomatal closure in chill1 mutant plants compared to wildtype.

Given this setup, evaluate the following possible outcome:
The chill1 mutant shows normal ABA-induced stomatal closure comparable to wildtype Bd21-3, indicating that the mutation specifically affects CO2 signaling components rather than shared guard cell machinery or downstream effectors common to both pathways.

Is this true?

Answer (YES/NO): YES